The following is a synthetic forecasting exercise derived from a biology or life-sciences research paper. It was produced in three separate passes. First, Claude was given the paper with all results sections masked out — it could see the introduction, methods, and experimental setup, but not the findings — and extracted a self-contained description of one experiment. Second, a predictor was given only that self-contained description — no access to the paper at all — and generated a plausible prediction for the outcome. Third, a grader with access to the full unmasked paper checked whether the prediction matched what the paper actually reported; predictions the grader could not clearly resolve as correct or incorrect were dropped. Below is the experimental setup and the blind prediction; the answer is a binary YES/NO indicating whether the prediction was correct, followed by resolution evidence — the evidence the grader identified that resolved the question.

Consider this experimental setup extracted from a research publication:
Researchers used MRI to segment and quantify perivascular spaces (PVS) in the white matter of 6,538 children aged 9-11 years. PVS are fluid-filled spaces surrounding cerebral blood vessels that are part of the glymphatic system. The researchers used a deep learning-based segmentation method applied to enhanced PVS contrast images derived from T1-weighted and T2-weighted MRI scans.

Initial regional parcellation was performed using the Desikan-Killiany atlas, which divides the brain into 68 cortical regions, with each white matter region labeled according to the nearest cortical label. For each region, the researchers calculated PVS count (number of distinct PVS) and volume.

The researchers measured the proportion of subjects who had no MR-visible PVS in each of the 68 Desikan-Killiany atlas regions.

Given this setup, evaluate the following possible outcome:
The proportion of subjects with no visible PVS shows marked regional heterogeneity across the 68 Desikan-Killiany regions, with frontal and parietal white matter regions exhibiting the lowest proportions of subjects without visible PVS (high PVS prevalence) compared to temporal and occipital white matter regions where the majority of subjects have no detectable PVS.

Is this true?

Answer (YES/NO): NO